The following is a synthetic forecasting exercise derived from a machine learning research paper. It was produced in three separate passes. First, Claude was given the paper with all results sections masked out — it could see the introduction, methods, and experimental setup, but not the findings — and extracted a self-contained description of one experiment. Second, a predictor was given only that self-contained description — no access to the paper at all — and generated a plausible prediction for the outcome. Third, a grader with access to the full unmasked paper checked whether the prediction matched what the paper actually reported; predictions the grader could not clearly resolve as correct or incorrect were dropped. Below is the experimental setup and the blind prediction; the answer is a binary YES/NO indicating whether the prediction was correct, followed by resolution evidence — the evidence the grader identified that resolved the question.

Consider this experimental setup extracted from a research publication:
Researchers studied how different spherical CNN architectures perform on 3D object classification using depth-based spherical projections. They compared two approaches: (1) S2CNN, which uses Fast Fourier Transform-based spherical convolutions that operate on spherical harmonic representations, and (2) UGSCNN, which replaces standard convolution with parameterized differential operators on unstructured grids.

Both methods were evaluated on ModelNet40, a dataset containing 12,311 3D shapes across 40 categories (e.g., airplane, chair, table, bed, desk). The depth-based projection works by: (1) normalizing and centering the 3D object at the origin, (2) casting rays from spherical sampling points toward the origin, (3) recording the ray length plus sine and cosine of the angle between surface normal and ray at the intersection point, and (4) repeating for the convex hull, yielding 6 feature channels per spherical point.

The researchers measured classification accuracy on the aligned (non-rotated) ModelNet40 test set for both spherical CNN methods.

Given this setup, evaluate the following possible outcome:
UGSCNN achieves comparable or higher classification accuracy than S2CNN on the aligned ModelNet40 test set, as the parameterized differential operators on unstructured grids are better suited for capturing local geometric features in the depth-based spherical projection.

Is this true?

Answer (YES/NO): YES